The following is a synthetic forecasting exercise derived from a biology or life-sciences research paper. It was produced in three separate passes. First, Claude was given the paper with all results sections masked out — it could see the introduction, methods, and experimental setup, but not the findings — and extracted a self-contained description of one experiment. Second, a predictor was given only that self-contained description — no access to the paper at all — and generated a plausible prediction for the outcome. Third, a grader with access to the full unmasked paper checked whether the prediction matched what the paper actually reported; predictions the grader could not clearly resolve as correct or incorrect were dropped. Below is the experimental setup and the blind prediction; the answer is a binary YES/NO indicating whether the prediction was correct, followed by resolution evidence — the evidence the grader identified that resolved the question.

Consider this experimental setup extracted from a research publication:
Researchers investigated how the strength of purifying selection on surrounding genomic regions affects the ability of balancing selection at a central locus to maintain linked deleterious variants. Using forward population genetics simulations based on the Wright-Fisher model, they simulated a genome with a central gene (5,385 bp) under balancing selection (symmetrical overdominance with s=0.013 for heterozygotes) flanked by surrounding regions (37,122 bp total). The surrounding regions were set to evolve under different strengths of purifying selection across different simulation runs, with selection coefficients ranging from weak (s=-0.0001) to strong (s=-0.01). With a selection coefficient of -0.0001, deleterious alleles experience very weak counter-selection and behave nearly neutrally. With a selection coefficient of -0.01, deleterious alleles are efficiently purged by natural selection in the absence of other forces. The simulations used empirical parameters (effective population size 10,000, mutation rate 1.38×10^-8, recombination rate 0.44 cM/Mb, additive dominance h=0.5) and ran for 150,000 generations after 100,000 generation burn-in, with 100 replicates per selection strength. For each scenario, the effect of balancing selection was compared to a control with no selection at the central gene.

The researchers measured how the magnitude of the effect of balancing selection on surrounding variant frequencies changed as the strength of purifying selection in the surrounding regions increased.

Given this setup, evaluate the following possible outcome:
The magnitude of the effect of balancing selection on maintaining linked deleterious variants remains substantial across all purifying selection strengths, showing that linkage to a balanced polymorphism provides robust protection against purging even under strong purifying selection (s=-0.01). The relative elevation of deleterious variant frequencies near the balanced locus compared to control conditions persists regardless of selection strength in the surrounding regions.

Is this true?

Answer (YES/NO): YES